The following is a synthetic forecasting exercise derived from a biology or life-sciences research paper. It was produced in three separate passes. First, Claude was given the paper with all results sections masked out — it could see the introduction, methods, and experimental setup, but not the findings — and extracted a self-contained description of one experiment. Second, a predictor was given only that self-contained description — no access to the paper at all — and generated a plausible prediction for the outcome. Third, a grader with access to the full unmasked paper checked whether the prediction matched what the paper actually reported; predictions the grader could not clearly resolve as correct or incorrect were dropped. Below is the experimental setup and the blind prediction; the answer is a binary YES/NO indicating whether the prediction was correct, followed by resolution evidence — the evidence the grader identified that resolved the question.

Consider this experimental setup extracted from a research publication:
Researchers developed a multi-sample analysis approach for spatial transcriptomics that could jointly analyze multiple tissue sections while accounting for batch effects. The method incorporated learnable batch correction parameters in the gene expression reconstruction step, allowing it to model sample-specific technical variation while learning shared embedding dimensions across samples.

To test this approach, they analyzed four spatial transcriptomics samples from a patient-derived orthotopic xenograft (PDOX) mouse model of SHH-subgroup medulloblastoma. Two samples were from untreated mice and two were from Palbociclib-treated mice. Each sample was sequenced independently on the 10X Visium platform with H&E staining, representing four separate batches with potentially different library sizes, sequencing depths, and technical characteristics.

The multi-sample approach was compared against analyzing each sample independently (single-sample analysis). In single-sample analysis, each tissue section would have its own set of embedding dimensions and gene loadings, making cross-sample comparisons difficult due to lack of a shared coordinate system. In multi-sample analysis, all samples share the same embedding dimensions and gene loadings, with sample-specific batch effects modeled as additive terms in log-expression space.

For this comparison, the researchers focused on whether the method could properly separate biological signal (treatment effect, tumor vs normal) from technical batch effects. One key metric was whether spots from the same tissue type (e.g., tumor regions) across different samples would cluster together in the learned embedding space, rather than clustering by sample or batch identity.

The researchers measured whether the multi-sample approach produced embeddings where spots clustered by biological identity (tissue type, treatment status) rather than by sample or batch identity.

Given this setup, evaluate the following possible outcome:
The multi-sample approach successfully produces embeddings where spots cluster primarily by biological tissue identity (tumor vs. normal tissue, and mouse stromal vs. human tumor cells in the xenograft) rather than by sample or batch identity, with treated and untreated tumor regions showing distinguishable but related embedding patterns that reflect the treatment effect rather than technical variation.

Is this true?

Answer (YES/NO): YES